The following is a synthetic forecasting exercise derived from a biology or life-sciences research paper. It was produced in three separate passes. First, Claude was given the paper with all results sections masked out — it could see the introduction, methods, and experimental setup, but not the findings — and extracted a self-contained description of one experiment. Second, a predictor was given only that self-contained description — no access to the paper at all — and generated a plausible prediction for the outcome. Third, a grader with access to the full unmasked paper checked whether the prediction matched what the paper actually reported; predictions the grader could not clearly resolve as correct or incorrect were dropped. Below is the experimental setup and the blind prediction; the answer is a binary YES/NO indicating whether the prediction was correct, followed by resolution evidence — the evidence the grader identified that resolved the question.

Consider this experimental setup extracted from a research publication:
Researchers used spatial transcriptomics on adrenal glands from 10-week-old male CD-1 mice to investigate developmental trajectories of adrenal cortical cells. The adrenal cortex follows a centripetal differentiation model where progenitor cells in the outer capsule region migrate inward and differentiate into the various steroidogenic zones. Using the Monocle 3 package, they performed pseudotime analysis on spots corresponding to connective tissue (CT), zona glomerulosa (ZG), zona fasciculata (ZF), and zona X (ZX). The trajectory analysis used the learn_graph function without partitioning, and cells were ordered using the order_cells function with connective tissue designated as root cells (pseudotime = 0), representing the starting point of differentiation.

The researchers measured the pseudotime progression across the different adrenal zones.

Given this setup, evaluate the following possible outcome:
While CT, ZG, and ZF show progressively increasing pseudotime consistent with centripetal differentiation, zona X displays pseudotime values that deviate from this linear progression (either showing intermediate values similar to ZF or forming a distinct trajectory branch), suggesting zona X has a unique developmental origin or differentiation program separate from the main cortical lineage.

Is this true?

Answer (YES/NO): NO